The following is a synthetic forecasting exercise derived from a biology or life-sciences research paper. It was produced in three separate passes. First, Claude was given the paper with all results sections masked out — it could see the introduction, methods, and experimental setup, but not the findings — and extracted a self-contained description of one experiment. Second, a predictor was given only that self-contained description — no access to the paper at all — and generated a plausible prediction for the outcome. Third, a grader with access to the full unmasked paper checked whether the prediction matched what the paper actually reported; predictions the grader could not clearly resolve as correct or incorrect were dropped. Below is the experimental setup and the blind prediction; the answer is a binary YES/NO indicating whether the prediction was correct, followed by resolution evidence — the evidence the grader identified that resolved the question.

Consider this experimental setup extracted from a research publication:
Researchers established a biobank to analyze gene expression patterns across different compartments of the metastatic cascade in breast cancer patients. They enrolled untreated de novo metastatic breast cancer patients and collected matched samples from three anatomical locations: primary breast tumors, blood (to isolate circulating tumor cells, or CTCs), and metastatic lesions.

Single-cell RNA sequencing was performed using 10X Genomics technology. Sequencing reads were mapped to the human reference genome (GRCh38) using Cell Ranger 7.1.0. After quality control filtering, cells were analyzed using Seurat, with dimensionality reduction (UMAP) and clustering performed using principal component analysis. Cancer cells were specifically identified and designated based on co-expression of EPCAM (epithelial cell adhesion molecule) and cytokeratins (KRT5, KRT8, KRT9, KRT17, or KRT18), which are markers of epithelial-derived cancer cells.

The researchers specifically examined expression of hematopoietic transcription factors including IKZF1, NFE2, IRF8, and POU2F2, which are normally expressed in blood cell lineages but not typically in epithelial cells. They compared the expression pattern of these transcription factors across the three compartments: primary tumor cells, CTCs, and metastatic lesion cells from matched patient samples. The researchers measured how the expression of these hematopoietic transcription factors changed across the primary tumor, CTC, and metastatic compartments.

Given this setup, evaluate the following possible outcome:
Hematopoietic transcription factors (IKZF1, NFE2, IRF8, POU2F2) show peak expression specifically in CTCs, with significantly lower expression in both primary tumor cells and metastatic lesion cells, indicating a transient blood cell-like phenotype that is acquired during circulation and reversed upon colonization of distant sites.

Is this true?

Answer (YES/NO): YES